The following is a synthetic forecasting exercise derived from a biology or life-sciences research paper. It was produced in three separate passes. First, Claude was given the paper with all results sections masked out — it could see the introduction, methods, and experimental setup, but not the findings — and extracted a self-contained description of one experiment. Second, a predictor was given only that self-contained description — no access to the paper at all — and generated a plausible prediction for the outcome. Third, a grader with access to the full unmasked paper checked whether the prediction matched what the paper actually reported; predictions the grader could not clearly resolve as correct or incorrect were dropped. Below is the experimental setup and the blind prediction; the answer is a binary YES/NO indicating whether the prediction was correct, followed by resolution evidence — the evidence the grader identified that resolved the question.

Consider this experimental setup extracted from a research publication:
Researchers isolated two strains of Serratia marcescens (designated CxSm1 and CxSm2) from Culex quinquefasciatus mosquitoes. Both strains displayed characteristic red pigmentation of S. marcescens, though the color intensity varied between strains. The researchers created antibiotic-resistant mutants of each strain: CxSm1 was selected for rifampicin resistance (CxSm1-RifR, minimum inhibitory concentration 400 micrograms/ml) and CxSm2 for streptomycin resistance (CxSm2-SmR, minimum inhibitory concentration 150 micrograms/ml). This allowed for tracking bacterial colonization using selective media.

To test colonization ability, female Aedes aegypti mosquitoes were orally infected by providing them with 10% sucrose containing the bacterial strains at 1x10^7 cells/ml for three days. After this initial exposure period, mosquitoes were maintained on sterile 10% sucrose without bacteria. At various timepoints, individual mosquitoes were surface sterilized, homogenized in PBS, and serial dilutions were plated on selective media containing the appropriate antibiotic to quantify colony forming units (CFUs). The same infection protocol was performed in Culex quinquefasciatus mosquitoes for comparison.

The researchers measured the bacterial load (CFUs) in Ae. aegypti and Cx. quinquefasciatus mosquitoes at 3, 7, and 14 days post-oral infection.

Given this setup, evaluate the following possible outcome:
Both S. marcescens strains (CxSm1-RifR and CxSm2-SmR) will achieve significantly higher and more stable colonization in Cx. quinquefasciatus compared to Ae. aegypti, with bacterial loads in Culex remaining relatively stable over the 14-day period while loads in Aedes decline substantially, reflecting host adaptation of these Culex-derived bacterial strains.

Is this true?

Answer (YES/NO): YES